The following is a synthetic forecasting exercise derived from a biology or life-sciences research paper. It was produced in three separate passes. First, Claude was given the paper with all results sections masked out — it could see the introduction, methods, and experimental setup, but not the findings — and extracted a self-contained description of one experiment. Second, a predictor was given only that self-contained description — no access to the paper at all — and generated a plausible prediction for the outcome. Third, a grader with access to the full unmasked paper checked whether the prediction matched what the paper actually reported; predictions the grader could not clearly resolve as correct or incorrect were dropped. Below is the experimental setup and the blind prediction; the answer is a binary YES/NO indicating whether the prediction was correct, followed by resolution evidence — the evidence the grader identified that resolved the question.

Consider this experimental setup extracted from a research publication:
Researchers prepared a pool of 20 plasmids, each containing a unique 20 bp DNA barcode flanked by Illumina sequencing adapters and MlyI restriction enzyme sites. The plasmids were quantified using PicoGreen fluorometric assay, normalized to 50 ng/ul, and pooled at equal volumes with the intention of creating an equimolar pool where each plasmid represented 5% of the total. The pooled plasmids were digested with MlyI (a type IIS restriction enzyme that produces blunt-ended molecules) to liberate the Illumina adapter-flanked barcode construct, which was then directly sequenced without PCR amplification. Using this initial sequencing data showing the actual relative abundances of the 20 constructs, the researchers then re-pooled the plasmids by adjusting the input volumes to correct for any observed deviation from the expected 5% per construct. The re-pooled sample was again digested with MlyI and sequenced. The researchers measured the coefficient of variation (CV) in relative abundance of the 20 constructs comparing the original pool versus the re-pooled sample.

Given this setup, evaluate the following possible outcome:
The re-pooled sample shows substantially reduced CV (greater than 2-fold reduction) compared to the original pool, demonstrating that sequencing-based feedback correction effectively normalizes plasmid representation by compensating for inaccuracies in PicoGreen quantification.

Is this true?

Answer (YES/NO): YES